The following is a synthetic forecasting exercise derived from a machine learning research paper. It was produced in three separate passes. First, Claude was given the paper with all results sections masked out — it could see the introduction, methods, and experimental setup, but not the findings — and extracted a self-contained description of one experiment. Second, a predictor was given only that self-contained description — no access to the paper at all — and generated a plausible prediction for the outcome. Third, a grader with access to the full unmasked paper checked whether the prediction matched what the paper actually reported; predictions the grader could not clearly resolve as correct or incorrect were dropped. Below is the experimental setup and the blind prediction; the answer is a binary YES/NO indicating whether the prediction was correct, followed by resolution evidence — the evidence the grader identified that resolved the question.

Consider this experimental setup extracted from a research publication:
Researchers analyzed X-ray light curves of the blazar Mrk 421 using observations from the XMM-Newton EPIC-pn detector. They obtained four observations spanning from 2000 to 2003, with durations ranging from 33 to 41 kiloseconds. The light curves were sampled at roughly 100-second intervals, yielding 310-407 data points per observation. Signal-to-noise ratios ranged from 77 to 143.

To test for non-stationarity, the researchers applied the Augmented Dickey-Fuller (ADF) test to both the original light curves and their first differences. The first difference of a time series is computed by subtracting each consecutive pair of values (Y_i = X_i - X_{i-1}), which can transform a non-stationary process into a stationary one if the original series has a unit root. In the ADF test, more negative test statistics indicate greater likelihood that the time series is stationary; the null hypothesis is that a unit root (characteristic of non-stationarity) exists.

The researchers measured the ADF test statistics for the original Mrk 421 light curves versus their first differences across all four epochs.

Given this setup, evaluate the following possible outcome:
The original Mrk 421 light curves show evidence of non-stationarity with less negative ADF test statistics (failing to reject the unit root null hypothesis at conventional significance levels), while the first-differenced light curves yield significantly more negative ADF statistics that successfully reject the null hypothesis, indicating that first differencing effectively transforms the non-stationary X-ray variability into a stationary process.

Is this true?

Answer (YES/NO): YES